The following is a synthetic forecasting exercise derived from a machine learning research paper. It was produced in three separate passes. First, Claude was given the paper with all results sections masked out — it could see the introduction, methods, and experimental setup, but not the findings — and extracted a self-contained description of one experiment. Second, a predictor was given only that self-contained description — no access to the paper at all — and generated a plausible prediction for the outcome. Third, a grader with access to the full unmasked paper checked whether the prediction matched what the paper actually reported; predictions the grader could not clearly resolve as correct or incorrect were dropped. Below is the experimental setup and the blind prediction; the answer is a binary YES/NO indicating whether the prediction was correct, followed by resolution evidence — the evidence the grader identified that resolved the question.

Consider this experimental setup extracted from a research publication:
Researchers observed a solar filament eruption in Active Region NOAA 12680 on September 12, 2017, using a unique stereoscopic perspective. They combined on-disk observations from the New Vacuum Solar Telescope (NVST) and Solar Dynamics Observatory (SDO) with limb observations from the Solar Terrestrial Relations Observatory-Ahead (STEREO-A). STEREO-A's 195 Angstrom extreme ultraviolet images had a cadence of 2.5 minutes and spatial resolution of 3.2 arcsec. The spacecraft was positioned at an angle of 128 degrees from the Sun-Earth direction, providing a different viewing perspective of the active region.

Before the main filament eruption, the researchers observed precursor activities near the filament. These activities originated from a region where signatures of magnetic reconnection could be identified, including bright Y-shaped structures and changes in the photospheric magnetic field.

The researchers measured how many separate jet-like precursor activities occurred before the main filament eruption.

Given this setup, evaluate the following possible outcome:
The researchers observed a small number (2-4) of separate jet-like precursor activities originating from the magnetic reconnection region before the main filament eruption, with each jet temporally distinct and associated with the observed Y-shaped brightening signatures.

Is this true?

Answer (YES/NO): YES